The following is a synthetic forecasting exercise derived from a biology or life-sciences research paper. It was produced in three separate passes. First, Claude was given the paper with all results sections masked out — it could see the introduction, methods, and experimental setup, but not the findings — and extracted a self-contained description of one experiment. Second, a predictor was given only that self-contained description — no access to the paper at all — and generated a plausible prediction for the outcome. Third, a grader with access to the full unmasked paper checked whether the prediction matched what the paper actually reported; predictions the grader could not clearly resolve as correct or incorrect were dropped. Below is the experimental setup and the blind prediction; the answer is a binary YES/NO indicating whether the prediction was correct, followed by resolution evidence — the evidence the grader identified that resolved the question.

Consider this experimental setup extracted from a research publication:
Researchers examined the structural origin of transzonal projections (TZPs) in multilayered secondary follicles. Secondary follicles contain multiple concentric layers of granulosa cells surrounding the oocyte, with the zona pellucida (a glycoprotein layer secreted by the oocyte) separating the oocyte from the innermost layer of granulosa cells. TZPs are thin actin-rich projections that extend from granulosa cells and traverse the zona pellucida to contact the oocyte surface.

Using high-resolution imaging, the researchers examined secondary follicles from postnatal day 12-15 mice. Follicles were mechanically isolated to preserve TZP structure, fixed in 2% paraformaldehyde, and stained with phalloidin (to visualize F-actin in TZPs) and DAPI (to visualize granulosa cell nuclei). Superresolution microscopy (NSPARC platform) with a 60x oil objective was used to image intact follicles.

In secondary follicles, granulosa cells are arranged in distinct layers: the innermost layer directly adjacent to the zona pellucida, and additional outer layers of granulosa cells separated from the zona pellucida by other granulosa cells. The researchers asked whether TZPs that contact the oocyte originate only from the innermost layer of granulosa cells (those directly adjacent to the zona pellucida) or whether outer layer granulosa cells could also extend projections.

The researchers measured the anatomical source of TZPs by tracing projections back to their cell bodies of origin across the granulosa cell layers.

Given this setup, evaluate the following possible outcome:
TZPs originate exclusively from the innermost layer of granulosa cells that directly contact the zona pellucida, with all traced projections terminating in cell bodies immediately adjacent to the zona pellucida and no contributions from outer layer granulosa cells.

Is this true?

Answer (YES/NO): NO